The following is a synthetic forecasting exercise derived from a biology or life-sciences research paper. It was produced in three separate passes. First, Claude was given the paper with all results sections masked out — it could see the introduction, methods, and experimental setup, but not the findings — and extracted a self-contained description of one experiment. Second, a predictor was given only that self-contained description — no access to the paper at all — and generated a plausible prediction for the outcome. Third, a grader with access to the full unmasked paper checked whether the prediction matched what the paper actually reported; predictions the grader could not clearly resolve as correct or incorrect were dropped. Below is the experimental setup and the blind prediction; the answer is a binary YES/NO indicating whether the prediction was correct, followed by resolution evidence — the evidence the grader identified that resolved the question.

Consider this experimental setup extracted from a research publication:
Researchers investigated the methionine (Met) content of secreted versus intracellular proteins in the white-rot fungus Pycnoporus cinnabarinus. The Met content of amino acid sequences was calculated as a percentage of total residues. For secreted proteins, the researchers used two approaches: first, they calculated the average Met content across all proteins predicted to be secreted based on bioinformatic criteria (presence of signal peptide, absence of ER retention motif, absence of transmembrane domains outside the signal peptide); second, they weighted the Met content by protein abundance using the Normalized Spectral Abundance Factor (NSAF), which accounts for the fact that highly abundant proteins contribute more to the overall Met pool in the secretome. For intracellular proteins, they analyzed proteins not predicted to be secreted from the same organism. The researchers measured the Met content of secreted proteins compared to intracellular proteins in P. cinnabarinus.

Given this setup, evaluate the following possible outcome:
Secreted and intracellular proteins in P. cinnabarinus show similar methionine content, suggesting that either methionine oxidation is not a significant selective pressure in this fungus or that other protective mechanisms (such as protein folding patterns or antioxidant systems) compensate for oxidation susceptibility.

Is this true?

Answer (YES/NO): NO